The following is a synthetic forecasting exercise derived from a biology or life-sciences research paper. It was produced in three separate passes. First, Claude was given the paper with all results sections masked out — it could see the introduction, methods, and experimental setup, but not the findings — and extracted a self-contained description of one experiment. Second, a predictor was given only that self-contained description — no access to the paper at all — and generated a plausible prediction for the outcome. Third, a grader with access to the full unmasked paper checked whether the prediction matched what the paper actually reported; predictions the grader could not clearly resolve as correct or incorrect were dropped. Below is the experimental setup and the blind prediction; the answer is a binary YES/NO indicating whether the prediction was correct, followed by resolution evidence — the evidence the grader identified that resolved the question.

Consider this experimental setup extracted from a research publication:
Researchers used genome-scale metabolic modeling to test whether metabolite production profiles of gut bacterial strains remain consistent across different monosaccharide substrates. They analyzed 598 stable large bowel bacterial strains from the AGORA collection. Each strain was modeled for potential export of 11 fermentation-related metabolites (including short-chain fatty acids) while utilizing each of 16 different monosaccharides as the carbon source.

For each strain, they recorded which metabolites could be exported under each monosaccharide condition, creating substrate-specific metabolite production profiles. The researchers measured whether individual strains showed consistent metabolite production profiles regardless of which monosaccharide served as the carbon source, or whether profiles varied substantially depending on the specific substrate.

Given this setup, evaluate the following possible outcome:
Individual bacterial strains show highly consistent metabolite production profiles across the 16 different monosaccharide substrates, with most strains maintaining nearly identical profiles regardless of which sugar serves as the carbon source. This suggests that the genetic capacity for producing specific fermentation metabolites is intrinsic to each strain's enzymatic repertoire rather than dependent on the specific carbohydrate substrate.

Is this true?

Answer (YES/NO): YES